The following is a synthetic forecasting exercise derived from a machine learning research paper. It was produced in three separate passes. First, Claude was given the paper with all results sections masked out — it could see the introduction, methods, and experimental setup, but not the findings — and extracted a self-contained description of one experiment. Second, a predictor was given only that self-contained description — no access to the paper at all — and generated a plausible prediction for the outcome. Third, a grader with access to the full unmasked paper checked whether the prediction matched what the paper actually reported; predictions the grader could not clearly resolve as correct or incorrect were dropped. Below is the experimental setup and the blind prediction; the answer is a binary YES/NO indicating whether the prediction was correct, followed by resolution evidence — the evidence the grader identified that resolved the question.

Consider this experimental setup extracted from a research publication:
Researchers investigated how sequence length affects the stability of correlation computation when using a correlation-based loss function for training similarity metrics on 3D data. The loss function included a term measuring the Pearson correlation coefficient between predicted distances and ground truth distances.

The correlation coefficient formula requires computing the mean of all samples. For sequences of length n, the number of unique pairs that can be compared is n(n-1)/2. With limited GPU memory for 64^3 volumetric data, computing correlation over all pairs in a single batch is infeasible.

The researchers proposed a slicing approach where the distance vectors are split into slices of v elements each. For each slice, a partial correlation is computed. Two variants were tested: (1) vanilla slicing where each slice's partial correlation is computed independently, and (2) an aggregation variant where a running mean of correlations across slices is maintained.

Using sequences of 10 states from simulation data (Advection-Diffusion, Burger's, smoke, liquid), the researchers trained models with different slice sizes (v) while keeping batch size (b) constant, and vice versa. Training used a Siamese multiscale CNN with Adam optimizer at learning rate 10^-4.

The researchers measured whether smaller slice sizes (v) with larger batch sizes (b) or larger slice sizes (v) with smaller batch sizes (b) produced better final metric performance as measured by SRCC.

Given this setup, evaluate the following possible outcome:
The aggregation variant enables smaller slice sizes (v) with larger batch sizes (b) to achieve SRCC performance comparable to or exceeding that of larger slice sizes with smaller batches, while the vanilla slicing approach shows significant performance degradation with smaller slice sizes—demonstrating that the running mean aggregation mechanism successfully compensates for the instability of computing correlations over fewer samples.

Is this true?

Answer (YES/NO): NO